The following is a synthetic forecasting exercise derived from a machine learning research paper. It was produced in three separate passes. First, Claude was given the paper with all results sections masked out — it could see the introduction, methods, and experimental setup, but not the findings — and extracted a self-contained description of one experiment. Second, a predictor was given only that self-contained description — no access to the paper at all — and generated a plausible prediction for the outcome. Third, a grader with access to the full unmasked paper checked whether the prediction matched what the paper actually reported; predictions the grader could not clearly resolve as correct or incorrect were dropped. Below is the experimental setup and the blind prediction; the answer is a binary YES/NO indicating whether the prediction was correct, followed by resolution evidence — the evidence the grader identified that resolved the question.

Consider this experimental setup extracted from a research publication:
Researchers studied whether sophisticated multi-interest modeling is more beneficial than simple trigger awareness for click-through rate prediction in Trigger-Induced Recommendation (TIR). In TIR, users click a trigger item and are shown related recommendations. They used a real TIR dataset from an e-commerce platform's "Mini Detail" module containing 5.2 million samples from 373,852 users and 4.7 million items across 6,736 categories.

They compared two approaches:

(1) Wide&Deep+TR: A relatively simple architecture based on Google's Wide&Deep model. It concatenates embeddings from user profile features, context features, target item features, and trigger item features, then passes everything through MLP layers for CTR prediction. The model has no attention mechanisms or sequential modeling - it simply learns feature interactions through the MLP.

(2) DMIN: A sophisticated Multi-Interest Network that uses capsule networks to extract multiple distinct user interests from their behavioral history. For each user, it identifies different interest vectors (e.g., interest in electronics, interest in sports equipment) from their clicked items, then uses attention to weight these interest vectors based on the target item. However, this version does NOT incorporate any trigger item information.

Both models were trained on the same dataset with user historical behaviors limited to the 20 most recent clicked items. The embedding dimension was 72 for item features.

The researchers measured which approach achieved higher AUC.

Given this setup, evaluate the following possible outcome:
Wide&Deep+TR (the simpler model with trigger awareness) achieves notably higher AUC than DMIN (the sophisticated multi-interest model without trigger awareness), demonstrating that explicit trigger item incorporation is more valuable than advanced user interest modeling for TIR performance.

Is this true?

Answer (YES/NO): YES